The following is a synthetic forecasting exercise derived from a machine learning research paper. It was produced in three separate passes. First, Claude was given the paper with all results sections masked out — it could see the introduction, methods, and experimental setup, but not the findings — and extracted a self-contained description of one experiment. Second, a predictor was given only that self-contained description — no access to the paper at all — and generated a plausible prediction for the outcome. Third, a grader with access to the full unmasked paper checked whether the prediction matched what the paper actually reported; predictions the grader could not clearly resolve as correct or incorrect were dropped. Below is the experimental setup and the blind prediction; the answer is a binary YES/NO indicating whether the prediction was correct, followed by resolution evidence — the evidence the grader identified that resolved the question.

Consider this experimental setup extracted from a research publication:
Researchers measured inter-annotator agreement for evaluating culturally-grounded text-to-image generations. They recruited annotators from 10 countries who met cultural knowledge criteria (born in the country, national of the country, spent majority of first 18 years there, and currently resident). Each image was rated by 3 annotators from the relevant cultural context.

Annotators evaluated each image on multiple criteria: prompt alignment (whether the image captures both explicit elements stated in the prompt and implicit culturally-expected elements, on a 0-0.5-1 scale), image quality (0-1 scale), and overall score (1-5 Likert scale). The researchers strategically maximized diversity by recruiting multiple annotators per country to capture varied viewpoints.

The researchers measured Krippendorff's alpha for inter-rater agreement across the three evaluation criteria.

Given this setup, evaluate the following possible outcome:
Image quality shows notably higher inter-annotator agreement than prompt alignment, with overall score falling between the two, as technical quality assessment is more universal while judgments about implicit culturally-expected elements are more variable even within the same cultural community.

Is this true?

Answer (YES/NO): NO